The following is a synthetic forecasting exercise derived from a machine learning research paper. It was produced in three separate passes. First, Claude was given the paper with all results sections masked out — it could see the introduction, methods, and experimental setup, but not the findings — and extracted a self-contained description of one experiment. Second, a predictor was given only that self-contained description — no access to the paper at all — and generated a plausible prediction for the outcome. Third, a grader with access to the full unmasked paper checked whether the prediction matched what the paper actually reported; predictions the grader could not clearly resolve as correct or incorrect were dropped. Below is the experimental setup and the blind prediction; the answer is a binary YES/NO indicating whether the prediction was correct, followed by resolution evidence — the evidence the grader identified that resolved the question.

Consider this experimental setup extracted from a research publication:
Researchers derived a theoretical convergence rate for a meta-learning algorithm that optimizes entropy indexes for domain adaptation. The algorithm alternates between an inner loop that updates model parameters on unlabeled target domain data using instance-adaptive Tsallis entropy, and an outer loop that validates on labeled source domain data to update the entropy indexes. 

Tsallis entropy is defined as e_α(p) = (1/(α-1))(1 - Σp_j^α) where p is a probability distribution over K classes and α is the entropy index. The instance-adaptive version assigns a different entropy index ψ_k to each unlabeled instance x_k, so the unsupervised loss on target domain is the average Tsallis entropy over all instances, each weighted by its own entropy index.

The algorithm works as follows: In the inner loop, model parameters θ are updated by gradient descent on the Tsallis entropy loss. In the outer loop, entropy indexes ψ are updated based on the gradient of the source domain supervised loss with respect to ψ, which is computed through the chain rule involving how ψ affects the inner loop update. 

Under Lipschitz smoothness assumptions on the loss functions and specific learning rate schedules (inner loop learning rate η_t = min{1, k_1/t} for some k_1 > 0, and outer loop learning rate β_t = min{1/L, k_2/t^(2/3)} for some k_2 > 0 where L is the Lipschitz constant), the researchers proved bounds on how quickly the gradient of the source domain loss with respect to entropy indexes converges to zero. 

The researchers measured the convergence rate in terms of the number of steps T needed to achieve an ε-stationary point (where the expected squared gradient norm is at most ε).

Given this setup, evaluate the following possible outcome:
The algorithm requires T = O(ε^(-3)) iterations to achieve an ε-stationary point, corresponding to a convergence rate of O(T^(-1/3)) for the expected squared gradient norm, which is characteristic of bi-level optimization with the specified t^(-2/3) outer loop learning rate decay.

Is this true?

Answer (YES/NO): YES